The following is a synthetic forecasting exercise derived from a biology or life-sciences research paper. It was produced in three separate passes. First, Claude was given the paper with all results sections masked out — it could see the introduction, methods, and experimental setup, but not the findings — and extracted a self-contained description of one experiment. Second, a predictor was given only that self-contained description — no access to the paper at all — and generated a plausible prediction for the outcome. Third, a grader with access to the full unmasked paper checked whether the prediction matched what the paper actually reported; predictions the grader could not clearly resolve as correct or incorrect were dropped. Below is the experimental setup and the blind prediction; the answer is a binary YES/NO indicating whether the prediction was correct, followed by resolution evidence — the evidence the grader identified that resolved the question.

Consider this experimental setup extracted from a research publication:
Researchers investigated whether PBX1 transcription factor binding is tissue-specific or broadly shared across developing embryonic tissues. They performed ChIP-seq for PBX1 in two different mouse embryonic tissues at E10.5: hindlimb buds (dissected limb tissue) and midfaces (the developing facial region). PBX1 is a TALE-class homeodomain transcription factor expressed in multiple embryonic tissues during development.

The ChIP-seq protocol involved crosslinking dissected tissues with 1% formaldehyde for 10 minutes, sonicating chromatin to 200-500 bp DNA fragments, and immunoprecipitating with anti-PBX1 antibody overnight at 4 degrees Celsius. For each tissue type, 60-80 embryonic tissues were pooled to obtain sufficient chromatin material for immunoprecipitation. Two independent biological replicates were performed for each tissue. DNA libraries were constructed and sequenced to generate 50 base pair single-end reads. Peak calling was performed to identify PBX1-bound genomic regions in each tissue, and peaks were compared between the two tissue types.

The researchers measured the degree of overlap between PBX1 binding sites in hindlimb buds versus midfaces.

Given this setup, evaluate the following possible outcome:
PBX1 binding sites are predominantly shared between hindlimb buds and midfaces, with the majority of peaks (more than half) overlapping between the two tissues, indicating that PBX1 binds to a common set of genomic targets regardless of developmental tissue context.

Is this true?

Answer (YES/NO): YES